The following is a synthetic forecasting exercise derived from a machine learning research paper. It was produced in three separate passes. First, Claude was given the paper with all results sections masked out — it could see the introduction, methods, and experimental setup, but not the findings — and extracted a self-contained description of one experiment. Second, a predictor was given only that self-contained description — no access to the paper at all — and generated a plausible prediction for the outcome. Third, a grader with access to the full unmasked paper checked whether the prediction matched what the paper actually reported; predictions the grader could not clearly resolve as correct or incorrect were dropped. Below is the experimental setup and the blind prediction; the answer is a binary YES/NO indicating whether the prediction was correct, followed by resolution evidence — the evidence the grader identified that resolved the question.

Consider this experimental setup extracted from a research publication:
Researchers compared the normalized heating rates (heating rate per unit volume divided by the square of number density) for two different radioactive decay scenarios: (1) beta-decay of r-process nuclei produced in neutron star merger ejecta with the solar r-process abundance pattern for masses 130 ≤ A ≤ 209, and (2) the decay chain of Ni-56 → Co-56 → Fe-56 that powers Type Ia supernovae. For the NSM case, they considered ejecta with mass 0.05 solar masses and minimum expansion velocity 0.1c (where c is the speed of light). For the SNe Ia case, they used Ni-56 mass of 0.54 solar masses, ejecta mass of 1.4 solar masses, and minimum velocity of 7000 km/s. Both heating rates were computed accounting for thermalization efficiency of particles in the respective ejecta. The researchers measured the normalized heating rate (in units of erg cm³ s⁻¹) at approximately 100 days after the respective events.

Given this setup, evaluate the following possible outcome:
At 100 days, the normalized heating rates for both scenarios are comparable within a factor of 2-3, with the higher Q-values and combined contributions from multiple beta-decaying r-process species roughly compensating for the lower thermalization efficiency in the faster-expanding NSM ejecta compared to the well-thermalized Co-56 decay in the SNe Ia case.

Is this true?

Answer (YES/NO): NO